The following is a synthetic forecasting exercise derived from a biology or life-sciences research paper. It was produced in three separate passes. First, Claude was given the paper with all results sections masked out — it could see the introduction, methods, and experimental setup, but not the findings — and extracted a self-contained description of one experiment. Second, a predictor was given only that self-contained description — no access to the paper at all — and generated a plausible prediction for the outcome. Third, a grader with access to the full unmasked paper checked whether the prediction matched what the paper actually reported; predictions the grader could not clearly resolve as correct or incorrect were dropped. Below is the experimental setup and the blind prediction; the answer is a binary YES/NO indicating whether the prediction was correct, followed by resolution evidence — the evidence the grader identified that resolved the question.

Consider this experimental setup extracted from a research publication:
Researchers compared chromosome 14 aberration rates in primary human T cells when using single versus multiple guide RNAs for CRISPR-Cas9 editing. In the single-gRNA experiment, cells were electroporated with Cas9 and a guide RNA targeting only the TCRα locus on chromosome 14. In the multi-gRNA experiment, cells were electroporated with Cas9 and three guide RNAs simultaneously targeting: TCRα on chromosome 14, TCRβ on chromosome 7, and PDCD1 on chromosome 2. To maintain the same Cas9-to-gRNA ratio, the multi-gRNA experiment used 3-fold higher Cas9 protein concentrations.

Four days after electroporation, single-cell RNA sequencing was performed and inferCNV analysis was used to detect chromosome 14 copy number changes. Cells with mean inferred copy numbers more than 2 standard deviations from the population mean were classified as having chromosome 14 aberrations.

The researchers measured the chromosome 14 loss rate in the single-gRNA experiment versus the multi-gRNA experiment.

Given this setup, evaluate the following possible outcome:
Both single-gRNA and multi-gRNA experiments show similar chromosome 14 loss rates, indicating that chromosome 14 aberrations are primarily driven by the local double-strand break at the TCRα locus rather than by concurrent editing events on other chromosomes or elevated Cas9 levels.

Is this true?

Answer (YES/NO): NO